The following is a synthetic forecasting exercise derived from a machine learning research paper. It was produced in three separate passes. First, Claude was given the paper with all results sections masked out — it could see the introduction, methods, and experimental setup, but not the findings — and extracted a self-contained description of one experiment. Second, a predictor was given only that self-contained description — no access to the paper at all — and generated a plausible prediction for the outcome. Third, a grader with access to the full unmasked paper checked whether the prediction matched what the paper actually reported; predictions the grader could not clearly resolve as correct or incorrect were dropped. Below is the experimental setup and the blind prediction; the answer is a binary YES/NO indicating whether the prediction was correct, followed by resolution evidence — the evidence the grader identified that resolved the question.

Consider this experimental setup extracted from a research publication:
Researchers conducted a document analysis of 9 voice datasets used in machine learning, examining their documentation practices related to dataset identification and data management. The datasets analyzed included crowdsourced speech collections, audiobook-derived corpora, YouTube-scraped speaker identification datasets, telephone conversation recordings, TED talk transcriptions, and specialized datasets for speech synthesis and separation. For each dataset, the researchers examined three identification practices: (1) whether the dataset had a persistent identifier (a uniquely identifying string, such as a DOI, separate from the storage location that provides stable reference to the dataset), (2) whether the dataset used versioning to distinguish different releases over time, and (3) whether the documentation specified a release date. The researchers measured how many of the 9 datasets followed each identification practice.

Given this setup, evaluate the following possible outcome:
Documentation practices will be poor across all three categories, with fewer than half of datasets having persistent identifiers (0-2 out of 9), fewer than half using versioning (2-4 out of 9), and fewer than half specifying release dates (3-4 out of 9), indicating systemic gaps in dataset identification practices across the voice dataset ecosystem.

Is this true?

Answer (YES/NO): NO